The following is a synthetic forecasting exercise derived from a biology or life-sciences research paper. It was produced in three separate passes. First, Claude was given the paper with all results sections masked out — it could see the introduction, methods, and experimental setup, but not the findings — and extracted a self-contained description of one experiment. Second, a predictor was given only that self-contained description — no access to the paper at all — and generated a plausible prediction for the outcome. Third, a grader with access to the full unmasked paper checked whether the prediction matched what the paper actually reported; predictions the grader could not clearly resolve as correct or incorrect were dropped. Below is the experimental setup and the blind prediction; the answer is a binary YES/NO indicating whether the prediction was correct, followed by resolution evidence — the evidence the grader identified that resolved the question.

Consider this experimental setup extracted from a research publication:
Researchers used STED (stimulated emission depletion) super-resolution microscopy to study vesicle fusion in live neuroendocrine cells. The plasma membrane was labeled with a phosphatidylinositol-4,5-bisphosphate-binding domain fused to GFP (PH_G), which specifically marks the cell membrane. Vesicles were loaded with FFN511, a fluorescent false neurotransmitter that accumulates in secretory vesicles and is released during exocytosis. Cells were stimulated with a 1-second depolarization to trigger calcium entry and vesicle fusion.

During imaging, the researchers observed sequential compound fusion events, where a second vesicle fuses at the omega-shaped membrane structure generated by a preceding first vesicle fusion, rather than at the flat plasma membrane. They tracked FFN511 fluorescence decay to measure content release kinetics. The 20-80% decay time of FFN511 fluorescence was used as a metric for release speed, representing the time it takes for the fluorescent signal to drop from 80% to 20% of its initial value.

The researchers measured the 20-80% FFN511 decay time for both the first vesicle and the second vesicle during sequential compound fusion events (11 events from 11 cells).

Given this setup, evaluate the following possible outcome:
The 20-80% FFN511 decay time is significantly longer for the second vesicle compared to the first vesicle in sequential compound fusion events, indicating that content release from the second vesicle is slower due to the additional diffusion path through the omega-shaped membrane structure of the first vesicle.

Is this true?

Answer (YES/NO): NO